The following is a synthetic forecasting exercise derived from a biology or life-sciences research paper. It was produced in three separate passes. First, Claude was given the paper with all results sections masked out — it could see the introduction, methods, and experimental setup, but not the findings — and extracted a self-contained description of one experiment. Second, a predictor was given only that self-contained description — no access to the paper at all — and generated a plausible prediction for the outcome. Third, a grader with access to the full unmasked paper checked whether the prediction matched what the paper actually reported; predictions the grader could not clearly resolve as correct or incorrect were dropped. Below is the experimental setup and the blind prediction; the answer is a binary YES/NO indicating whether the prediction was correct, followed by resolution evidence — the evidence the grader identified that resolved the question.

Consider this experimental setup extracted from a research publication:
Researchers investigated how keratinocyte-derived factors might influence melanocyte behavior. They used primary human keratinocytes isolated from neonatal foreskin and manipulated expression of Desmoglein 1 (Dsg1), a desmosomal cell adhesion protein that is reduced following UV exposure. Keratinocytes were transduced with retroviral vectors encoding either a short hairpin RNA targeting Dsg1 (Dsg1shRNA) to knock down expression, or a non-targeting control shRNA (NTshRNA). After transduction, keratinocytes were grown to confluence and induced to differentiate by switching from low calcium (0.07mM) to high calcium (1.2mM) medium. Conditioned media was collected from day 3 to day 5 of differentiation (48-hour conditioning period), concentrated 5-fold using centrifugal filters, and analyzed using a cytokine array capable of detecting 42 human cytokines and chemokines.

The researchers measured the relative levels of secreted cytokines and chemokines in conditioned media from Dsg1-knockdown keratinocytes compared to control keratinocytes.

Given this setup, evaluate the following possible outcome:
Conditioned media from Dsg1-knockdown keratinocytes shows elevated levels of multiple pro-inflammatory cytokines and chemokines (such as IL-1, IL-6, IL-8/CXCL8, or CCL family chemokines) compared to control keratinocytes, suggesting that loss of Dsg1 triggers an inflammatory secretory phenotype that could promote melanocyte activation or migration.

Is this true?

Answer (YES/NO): YES